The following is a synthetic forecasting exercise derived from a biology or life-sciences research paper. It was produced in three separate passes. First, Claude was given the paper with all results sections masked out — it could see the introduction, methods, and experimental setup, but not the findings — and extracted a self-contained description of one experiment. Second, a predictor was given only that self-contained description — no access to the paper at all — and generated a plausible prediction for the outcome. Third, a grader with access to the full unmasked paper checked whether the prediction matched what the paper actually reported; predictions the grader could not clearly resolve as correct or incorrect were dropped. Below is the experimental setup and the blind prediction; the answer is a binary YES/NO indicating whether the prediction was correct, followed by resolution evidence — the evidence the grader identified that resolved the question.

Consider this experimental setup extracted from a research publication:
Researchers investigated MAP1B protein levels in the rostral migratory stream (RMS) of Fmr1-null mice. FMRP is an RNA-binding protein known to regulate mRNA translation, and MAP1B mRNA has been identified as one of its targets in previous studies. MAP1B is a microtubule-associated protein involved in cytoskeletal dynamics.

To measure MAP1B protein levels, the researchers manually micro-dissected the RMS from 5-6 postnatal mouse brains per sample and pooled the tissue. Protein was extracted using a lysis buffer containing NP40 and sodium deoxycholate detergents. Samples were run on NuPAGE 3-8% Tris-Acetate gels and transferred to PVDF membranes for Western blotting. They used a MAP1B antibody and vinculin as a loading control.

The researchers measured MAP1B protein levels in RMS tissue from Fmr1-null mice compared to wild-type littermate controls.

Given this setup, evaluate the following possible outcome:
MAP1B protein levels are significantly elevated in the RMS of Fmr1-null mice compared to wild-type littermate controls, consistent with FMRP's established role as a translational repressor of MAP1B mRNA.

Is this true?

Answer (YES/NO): YES